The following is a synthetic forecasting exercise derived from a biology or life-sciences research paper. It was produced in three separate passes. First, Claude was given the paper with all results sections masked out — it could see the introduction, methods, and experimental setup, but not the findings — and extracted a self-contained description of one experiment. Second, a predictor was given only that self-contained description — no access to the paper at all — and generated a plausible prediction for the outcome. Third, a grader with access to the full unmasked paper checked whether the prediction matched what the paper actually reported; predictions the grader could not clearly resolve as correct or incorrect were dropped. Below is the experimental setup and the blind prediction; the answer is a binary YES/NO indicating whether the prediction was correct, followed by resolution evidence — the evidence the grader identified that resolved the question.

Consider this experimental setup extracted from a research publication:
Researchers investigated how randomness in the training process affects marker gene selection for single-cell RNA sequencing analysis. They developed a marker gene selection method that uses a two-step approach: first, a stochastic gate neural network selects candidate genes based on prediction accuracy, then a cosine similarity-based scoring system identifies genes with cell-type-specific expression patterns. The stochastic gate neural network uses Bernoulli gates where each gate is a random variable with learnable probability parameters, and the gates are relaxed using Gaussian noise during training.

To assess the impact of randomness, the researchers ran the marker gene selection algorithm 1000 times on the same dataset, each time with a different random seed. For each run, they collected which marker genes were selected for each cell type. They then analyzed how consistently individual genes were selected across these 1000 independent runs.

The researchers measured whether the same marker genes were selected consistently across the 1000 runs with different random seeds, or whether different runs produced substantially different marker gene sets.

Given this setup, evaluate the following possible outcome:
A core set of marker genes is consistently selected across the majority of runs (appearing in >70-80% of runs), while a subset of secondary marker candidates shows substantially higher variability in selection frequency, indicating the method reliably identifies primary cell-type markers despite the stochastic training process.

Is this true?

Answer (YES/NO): YES